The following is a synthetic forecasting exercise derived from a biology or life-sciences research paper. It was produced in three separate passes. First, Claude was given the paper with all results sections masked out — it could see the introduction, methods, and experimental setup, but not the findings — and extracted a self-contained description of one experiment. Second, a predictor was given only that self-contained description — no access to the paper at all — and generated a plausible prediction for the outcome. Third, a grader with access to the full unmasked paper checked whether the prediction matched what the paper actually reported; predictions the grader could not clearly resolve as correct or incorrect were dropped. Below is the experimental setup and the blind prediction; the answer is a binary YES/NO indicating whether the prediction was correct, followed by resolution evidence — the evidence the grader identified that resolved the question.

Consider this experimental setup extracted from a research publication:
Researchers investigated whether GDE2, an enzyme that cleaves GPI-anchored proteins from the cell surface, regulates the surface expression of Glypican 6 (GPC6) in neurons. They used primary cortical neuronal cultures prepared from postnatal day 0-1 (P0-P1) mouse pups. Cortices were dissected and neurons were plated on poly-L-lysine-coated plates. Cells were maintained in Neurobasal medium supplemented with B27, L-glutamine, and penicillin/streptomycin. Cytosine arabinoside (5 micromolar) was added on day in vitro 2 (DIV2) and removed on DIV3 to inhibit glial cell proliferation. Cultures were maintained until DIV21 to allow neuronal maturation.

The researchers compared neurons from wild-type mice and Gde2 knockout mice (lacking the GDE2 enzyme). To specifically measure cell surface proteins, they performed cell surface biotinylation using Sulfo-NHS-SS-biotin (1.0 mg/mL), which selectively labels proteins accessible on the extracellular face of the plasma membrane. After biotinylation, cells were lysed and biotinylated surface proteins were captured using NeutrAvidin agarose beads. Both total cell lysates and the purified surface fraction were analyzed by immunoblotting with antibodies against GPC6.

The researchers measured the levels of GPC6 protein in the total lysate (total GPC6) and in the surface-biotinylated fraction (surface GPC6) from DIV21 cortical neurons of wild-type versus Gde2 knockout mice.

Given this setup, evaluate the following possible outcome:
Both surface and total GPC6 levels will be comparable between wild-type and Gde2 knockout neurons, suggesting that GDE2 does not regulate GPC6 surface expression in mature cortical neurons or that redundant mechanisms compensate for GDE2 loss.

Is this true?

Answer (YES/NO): NO